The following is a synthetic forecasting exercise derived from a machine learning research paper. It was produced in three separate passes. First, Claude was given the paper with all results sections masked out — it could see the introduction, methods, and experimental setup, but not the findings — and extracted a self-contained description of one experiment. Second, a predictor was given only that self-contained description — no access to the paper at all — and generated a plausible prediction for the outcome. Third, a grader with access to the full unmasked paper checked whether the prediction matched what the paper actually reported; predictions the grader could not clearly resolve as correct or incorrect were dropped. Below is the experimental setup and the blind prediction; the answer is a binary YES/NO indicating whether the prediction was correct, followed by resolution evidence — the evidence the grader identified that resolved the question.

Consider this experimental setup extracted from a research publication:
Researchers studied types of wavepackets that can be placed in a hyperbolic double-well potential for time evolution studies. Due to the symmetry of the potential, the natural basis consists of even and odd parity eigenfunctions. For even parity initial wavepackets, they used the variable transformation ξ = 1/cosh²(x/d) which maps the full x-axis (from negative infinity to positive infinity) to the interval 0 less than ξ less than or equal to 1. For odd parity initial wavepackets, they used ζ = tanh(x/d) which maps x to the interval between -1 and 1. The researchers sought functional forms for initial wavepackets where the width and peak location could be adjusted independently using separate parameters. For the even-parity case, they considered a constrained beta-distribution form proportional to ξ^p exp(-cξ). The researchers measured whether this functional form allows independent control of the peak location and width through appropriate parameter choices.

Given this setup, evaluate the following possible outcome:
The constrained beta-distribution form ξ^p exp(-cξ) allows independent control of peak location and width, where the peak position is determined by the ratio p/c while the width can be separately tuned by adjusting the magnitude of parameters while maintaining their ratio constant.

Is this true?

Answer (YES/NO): YES